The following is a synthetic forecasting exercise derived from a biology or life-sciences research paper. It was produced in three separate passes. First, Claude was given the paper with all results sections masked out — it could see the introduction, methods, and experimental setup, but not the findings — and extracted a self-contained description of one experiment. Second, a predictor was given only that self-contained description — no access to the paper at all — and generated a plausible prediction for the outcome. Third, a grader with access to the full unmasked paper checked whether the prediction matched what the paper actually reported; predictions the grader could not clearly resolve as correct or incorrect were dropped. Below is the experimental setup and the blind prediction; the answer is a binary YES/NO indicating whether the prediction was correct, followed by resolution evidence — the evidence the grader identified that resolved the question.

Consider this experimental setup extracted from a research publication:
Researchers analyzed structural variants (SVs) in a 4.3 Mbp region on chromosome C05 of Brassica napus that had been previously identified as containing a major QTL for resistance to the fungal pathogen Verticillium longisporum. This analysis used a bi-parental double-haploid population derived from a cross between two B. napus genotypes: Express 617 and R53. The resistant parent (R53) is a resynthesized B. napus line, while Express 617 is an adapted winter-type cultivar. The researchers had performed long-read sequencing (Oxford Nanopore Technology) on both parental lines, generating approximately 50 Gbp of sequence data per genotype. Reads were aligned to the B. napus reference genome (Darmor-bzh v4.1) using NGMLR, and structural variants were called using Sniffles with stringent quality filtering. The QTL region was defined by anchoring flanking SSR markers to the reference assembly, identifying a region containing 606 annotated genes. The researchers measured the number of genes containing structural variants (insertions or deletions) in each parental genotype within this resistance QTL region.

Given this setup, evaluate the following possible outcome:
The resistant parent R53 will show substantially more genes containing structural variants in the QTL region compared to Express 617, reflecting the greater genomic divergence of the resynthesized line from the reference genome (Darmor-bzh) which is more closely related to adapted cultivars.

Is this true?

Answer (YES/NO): NO